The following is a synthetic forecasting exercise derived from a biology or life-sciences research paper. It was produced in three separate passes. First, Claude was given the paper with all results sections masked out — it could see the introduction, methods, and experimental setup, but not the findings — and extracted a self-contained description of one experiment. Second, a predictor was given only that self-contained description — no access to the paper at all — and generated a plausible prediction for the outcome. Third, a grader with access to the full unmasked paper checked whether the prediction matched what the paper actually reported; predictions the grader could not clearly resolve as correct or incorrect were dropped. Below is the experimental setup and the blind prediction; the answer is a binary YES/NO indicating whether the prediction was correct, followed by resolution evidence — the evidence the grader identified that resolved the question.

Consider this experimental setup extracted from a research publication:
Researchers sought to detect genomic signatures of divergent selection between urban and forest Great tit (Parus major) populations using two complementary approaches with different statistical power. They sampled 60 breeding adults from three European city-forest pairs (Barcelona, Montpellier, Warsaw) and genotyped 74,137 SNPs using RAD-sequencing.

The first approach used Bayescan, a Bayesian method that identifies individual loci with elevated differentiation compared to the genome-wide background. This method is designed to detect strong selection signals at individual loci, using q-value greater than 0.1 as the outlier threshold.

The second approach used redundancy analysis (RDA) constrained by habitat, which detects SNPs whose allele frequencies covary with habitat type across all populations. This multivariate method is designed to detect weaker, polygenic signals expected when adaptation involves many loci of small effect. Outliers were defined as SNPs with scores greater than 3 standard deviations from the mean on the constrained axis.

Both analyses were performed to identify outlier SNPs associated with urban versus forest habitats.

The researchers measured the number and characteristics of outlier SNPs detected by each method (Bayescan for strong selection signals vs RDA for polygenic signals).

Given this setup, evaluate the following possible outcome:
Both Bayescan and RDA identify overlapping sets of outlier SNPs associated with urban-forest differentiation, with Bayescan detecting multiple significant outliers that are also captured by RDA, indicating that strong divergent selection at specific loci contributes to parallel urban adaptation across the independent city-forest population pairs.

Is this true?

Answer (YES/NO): NO